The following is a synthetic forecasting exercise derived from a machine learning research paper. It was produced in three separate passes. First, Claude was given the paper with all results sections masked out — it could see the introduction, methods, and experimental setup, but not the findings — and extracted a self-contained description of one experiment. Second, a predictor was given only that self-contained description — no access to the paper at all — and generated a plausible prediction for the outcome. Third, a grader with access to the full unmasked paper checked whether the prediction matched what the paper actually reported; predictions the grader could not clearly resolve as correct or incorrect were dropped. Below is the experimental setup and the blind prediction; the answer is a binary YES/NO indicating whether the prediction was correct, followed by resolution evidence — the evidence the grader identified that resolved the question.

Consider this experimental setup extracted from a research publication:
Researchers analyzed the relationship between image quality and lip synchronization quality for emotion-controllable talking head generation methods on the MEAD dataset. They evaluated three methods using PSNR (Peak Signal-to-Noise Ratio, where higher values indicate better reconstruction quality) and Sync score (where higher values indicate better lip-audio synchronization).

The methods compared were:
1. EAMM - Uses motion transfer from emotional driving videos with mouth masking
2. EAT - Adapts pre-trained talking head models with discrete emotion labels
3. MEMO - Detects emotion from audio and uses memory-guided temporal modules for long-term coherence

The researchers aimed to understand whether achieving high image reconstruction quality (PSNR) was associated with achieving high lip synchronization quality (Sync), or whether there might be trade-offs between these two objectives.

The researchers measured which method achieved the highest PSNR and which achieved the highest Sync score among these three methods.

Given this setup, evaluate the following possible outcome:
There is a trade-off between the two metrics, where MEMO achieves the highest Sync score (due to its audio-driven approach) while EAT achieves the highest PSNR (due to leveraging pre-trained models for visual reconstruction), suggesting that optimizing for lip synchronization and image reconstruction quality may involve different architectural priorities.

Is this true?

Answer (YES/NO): NO